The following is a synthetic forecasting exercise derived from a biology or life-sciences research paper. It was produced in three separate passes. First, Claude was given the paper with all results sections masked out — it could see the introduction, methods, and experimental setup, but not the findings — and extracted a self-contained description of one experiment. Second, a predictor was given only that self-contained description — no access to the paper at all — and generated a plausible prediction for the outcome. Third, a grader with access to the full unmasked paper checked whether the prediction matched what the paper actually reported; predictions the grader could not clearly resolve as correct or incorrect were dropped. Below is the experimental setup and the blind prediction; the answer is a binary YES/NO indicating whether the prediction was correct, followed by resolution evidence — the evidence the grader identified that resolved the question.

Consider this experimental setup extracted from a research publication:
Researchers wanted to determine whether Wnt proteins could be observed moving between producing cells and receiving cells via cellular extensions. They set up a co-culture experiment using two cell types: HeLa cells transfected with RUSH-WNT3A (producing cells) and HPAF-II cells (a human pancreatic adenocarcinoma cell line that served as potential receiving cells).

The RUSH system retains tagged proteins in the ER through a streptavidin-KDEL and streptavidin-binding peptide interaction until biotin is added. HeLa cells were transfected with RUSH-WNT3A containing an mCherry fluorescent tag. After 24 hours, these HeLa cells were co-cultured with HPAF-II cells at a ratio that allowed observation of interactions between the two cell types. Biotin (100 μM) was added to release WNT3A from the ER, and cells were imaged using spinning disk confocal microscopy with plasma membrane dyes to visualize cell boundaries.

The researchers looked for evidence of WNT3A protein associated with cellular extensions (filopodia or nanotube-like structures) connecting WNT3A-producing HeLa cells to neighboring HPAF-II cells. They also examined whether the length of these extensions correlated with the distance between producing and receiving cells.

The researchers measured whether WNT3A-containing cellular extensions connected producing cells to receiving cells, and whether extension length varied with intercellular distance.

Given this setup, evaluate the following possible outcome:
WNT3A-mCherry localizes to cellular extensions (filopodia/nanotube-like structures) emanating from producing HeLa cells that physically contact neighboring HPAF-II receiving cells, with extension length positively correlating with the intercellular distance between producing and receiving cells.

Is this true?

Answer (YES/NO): NO